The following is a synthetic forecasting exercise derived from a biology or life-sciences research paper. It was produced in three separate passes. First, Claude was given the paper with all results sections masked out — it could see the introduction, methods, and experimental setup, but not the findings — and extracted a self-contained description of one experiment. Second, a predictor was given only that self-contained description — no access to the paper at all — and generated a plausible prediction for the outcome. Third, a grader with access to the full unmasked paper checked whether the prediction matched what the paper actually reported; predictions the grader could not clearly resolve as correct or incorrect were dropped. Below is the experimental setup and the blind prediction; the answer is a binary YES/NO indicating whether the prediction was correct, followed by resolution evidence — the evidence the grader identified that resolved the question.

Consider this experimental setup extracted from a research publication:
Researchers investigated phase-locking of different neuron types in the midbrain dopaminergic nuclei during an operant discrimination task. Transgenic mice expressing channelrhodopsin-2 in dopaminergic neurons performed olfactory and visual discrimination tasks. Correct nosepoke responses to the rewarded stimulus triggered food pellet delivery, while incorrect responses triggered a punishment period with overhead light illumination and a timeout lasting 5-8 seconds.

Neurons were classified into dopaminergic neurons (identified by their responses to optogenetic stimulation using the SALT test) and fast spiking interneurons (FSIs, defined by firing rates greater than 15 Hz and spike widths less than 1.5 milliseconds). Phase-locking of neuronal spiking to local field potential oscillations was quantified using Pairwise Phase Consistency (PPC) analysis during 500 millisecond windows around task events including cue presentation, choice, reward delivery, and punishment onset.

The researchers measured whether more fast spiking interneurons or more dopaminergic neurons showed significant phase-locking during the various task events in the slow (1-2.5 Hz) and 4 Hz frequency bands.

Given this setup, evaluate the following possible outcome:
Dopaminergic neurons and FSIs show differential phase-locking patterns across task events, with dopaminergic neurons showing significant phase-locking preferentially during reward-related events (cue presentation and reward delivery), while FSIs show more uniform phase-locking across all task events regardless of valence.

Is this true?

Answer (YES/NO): NO